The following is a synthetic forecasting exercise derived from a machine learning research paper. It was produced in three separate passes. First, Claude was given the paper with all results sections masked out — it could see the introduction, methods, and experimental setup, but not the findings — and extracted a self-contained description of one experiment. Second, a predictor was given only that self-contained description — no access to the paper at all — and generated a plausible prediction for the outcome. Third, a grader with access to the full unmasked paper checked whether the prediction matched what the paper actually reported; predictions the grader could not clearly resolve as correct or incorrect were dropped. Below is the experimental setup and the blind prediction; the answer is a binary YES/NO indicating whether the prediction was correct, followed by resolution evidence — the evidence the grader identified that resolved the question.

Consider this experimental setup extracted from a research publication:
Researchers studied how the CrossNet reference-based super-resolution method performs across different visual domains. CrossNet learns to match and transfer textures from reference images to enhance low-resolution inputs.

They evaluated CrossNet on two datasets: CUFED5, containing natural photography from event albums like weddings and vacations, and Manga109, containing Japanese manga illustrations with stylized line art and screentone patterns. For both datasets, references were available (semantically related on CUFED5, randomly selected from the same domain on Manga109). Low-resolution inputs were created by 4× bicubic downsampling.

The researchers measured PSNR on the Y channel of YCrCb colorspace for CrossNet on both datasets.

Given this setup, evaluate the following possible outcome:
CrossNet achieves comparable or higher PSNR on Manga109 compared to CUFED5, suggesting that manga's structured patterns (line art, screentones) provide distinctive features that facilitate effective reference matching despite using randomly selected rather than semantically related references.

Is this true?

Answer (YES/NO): NO